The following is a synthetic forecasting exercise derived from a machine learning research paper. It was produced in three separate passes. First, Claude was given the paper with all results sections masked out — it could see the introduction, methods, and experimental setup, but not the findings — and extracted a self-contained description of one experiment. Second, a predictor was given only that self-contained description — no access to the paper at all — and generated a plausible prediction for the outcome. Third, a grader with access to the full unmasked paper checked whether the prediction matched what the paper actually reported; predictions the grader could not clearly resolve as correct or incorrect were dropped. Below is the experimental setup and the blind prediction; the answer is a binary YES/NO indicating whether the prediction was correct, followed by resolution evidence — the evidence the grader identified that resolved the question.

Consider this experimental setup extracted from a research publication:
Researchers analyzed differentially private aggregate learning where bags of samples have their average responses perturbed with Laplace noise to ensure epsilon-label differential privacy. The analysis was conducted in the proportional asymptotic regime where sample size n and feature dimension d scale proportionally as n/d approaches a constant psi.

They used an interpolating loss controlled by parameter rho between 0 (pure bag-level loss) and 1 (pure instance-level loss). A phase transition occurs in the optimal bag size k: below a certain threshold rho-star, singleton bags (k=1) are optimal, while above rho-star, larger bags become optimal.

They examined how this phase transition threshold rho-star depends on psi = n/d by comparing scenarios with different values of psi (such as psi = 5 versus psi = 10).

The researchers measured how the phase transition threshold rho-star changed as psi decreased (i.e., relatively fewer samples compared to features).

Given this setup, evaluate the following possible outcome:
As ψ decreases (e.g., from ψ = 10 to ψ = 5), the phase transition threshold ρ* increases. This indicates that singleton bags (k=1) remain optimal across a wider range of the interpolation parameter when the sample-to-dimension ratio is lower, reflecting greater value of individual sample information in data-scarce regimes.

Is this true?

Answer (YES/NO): YES